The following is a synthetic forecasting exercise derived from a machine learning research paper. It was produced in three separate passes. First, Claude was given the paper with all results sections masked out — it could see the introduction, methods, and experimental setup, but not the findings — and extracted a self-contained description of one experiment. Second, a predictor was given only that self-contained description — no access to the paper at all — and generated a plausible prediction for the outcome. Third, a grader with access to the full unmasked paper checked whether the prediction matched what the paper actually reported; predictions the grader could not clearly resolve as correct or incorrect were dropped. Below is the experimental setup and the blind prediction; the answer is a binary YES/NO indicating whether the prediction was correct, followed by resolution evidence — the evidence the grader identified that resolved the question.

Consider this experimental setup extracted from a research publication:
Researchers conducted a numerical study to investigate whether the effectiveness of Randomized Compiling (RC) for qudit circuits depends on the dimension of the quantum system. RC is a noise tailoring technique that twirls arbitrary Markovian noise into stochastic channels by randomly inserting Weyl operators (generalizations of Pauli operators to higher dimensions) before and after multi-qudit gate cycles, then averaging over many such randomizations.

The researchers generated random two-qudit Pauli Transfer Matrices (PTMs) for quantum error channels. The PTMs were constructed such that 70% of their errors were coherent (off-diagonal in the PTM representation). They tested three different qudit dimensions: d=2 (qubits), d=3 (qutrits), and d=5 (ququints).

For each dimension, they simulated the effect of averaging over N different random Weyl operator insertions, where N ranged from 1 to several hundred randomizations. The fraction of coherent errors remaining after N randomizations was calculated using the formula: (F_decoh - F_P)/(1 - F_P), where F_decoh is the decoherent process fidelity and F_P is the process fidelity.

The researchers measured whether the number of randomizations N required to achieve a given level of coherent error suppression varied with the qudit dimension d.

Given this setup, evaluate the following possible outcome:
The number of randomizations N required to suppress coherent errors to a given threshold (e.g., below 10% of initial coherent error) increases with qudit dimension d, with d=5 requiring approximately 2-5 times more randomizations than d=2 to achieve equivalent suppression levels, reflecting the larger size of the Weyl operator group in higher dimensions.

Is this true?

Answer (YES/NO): NO